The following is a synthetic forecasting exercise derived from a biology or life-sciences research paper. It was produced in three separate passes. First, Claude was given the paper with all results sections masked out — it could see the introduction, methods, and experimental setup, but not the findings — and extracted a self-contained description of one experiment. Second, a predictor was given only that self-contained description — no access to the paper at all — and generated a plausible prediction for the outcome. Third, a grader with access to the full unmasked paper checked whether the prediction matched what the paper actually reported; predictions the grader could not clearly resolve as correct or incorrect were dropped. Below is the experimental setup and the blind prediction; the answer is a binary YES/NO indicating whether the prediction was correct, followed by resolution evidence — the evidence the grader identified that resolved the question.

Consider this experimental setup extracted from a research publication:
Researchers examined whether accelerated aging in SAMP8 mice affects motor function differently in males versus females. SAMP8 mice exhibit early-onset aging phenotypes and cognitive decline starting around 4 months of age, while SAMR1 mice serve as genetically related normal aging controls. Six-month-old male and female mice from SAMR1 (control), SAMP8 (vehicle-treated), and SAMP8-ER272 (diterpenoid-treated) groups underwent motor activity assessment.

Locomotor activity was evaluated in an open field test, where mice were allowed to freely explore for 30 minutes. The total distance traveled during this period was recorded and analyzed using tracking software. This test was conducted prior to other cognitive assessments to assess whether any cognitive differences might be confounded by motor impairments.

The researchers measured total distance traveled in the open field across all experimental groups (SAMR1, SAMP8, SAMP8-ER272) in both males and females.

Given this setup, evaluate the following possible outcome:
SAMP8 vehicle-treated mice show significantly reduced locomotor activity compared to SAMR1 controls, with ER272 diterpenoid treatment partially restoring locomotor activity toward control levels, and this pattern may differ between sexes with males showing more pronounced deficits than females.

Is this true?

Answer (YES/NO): NO